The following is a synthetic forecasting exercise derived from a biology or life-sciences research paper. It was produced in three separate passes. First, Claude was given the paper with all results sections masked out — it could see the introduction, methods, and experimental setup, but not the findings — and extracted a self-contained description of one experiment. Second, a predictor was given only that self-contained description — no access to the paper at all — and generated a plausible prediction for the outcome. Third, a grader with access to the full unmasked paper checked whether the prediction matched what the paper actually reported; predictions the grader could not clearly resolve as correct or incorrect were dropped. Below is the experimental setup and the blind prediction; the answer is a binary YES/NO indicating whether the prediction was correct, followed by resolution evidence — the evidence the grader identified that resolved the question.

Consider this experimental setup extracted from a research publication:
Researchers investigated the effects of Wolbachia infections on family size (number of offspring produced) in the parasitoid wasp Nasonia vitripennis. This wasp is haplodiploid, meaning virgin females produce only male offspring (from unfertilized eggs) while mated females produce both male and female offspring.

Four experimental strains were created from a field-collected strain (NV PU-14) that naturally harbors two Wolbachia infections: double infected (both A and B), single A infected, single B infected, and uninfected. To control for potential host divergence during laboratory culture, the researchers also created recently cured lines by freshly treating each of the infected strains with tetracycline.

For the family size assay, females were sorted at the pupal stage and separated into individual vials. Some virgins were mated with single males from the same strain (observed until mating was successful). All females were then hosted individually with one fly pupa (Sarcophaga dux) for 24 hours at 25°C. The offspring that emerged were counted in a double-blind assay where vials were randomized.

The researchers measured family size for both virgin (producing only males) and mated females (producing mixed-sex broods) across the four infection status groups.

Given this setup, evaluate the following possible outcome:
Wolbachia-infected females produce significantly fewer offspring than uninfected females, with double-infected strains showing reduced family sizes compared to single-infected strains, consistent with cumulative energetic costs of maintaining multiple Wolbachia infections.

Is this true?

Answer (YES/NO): NO